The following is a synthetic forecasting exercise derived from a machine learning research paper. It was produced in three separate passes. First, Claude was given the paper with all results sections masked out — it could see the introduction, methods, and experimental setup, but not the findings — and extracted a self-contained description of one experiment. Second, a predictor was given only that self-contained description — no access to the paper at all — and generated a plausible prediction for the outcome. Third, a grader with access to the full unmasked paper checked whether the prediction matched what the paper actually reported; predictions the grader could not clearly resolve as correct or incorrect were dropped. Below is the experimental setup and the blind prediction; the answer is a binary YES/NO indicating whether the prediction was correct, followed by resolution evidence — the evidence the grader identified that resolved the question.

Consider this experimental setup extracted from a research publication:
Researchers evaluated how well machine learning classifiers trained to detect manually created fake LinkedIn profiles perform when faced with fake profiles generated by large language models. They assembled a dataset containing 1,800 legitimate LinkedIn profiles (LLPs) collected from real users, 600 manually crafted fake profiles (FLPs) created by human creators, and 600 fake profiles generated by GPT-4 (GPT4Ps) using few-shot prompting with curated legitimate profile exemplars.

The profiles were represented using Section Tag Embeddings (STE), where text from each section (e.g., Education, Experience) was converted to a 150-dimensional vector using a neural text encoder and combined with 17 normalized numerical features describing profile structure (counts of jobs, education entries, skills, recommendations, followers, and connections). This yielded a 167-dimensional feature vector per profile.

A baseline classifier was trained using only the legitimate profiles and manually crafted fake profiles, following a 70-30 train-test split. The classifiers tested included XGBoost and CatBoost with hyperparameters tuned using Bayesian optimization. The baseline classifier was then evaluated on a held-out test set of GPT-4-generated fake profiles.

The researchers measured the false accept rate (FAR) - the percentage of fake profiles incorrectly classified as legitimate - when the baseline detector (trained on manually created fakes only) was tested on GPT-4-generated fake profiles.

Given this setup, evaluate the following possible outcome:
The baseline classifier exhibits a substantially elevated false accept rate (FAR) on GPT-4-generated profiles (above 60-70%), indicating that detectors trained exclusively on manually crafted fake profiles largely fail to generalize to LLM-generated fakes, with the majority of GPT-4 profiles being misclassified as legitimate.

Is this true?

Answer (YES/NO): NO